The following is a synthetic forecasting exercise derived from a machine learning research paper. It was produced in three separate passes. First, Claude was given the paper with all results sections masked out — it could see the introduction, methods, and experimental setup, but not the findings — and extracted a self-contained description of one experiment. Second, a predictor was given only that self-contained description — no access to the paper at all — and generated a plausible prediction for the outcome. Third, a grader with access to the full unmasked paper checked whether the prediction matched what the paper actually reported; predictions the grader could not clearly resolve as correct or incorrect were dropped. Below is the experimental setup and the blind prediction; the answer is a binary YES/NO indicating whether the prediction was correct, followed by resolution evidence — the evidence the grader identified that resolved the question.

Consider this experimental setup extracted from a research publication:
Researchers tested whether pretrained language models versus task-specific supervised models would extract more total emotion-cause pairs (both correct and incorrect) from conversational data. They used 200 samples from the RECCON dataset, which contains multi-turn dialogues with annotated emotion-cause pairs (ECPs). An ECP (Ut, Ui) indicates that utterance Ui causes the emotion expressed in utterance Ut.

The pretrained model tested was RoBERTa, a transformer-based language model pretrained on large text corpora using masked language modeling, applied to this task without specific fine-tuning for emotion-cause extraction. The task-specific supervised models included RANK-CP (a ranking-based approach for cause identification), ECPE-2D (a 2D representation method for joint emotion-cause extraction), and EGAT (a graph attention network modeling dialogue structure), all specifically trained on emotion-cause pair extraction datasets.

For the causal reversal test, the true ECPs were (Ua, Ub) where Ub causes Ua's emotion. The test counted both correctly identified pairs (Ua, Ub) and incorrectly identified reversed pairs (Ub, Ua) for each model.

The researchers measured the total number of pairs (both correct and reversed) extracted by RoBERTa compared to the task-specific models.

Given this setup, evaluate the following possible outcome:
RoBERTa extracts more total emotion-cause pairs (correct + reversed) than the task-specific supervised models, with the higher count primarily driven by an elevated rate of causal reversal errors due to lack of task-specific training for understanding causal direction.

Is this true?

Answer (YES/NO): NO